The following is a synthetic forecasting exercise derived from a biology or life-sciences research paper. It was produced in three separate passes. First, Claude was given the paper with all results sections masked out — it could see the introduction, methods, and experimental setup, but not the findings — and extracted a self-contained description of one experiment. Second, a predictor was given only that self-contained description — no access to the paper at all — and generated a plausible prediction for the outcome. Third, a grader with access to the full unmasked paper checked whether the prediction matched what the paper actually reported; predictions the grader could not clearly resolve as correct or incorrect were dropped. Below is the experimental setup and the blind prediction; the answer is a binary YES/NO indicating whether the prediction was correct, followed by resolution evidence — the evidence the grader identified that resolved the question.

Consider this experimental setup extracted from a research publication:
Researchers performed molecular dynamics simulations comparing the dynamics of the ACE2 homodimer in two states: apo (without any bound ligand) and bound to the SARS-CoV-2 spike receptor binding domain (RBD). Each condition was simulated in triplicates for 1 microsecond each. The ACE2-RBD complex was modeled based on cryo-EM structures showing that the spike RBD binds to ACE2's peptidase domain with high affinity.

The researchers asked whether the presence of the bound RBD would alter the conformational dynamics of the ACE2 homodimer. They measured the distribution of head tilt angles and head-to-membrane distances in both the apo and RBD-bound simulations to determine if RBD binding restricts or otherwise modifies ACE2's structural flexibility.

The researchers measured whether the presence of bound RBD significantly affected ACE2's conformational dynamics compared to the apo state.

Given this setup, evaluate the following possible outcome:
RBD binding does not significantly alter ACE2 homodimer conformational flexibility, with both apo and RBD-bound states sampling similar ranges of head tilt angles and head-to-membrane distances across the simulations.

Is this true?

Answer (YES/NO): YES